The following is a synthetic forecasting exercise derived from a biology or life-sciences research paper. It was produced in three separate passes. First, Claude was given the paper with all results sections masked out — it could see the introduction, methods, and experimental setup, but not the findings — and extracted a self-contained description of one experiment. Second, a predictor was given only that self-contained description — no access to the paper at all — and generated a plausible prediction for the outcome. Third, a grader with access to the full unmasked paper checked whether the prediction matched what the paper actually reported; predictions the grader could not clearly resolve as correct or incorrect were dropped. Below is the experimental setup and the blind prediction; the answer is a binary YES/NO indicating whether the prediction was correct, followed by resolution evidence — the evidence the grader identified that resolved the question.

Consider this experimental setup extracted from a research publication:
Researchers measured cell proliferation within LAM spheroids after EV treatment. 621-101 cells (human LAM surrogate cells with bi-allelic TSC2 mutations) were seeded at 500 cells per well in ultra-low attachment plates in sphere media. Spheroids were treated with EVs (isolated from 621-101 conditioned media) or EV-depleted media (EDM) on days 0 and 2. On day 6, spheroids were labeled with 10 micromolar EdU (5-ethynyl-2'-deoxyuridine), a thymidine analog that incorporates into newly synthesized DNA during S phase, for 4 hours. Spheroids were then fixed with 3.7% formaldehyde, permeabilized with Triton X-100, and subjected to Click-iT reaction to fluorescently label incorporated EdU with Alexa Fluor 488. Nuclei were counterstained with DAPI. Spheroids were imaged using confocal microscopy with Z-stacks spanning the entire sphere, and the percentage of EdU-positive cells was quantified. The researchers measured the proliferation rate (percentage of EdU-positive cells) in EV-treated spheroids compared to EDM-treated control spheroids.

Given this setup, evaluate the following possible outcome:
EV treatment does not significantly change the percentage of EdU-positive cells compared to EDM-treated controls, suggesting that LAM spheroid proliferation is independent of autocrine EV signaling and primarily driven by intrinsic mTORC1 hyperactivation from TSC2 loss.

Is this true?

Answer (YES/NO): NO